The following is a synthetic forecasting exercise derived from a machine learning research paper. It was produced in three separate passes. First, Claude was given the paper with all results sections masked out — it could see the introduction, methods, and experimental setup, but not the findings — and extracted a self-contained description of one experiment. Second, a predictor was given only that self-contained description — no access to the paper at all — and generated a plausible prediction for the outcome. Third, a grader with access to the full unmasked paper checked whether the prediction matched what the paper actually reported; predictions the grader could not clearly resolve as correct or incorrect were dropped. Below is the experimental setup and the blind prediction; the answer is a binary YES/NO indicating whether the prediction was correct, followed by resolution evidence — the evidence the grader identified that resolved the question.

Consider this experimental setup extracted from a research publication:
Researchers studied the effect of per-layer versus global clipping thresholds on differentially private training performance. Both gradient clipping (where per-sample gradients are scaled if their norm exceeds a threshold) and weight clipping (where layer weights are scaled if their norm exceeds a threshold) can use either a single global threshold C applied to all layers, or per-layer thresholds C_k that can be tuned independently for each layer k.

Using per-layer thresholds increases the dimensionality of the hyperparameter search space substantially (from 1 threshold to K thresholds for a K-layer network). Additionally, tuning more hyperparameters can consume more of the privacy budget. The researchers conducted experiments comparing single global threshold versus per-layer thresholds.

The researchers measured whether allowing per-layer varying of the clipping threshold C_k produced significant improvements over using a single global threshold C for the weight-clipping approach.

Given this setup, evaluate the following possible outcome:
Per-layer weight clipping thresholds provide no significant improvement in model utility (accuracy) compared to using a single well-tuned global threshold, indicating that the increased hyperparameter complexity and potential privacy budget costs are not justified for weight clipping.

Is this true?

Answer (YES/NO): YES